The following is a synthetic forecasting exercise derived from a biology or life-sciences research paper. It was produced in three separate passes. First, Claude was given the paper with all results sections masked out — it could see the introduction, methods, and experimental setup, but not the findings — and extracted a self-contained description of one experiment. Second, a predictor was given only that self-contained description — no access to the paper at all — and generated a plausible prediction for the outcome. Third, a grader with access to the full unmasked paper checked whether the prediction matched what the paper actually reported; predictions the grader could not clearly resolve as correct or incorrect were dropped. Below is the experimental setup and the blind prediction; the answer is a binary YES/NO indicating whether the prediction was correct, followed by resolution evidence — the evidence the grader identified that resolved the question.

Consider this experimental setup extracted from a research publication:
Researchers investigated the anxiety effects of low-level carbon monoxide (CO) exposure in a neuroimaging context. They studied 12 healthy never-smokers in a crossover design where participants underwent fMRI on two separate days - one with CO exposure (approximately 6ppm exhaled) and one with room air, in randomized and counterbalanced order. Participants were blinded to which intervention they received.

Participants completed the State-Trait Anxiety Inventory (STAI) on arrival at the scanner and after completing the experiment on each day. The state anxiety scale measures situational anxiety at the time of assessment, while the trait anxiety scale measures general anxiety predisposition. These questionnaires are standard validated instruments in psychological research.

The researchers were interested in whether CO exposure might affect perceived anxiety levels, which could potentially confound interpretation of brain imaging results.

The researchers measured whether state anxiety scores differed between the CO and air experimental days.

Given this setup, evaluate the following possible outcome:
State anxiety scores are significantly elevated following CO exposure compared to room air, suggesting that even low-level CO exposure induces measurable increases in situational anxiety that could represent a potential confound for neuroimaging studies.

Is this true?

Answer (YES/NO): NO